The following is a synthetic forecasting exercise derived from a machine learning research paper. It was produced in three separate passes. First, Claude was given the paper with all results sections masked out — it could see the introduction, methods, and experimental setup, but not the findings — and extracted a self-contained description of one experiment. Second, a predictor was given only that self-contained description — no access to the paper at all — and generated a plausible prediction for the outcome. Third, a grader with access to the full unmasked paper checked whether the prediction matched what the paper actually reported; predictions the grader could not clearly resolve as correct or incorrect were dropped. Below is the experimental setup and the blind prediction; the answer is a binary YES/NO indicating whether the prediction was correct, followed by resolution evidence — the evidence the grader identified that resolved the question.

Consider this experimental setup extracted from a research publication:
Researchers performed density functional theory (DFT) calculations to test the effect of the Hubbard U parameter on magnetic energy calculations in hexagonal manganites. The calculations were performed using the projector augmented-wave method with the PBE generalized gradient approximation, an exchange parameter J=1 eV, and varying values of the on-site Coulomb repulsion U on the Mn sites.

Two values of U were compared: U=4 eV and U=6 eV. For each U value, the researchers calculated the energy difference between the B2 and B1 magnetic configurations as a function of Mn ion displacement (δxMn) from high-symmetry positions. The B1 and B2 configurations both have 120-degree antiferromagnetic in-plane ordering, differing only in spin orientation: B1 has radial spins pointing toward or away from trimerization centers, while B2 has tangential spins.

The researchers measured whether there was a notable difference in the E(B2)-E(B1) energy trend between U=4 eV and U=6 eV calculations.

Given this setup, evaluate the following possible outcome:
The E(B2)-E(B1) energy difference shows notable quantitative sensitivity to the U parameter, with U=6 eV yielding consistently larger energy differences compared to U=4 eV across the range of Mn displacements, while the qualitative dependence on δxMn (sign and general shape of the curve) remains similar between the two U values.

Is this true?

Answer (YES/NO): NO